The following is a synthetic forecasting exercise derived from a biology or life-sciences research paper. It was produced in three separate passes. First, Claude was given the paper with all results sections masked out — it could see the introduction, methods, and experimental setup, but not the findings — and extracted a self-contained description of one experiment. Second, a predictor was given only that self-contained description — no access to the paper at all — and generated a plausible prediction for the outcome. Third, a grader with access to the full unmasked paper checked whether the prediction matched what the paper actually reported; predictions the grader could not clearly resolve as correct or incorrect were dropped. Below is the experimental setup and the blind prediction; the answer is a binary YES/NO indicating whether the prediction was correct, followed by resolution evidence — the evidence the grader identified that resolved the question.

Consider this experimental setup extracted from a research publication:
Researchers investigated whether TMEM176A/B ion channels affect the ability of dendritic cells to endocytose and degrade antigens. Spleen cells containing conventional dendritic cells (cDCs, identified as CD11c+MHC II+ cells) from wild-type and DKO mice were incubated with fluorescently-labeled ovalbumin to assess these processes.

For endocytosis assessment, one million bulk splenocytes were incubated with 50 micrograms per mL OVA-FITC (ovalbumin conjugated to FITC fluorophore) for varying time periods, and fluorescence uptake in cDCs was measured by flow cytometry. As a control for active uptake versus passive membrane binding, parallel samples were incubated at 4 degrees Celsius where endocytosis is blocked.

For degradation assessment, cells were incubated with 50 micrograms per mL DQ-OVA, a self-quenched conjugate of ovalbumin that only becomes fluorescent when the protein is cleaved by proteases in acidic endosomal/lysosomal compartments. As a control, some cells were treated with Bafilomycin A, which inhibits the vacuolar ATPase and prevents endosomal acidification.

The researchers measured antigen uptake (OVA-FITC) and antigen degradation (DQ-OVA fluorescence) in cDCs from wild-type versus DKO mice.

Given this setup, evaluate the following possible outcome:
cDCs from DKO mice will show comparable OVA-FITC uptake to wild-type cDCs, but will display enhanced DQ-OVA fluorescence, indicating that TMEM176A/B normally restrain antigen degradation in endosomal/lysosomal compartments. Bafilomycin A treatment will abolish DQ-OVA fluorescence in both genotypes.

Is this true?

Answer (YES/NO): NO